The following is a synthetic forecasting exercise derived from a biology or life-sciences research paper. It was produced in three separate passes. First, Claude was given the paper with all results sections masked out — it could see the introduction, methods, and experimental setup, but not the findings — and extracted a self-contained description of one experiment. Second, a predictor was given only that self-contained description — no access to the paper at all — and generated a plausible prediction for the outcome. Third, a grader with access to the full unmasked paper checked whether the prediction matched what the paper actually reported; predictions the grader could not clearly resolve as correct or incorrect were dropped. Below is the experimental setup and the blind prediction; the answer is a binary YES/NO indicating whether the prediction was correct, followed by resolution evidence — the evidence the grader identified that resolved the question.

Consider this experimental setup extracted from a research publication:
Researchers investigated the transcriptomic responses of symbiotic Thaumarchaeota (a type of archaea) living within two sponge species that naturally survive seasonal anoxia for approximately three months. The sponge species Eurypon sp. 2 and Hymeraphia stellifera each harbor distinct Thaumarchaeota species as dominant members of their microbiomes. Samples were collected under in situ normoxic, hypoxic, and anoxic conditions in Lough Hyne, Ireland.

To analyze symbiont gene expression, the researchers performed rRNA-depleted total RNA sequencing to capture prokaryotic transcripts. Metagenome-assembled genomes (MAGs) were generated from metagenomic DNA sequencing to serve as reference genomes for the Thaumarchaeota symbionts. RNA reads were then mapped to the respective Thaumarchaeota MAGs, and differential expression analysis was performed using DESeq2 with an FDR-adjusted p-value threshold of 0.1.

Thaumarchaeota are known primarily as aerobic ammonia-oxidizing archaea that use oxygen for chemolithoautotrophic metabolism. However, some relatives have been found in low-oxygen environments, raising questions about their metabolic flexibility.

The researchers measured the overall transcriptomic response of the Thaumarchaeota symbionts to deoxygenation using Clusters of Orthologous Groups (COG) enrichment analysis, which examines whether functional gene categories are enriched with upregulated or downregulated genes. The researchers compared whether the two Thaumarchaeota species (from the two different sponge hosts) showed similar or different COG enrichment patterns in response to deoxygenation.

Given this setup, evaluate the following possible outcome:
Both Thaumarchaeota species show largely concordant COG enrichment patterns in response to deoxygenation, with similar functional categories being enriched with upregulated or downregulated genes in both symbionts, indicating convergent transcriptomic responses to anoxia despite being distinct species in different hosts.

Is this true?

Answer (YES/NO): NO